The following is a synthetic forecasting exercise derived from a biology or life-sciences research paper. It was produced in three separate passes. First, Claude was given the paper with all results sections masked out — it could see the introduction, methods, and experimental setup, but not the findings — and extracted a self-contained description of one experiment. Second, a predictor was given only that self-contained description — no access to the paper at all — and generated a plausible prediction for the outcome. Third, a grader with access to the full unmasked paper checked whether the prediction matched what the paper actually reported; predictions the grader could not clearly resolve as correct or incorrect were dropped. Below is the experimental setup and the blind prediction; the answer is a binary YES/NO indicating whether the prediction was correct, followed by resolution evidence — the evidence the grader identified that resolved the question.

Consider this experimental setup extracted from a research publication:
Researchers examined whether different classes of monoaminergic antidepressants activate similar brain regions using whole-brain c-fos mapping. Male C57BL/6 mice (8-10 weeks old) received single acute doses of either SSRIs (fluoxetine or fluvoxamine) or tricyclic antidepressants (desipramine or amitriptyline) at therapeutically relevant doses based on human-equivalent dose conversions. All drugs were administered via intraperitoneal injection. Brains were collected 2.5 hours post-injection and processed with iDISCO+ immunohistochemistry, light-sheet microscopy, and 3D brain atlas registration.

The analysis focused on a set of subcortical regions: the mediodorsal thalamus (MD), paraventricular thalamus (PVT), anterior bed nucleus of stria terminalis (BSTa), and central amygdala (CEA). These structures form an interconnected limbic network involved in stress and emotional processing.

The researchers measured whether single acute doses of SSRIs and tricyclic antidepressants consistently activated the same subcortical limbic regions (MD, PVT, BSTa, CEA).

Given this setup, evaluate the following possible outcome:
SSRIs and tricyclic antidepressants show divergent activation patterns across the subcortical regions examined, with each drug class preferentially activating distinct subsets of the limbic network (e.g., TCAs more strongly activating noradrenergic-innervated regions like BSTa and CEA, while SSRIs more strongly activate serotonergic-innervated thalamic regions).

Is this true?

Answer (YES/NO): NO